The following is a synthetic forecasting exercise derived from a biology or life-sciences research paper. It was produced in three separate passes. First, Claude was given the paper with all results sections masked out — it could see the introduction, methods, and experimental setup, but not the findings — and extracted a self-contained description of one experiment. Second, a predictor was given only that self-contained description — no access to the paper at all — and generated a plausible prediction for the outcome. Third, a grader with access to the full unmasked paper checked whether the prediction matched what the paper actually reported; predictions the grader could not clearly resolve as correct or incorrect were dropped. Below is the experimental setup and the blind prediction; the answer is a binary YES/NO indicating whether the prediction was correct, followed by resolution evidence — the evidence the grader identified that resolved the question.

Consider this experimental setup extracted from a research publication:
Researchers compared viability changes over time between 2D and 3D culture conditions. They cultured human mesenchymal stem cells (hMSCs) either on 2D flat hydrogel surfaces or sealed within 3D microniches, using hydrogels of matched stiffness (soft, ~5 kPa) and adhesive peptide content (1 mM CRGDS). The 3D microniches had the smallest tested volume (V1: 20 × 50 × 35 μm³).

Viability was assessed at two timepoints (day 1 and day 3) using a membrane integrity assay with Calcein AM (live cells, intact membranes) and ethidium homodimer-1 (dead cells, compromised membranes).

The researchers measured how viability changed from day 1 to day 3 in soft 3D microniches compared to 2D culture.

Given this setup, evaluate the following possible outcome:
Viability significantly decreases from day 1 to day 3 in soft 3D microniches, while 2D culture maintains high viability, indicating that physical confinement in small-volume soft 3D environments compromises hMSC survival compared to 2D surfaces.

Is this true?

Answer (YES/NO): YES